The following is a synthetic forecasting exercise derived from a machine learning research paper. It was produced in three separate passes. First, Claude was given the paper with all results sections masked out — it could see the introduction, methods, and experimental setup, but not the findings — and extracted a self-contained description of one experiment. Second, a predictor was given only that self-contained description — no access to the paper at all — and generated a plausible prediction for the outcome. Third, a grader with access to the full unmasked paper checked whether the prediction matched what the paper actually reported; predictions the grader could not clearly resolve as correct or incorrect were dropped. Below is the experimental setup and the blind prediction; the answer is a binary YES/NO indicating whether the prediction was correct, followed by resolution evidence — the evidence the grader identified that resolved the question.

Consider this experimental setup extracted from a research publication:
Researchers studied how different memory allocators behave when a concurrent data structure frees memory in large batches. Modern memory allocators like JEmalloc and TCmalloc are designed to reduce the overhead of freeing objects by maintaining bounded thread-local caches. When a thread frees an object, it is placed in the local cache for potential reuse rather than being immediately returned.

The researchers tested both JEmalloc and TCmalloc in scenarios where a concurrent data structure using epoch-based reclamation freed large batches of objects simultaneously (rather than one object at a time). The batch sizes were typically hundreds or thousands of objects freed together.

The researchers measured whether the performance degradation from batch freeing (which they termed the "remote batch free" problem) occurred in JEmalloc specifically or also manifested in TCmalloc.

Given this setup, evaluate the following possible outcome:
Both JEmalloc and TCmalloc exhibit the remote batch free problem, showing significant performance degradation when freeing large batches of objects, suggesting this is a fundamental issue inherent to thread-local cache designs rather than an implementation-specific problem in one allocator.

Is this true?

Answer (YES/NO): YES